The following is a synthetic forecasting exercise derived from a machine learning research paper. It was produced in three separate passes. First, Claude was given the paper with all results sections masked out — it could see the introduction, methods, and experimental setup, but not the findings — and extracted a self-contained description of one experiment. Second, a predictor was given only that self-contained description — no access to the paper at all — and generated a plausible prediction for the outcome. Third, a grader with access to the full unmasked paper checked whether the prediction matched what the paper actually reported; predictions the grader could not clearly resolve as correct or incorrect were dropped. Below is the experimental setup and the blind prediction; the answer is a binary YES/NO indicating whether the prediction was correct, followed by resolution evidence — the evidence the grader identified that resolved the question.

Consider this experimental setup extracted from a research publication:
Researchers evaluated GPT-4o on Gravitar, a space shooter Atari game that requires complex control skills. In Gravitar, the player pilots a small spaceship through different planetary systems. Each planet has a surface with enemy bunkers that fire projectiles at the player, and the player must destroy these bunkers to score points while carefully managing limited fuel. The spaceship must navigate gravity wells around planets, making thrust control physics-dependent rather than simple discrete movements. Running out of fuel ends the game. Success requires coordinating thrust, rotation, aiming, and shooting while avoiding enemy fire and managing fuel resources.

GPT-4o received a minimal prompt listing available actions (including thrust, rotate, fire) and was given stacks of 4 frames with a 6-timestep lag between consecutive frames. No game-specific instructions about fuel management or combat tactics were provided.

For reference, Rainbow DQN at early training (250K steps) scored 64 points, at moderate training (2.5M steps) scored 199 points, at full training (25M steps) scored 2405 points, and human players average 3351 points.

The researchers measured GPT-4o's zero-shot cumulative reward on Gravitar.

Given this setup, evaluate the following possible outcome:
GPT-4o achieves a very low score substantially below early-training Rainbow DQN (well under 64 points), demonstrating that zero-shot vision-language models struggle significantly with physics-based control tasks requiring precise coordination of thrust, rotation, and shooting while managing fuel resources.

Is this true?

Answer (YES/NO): NO